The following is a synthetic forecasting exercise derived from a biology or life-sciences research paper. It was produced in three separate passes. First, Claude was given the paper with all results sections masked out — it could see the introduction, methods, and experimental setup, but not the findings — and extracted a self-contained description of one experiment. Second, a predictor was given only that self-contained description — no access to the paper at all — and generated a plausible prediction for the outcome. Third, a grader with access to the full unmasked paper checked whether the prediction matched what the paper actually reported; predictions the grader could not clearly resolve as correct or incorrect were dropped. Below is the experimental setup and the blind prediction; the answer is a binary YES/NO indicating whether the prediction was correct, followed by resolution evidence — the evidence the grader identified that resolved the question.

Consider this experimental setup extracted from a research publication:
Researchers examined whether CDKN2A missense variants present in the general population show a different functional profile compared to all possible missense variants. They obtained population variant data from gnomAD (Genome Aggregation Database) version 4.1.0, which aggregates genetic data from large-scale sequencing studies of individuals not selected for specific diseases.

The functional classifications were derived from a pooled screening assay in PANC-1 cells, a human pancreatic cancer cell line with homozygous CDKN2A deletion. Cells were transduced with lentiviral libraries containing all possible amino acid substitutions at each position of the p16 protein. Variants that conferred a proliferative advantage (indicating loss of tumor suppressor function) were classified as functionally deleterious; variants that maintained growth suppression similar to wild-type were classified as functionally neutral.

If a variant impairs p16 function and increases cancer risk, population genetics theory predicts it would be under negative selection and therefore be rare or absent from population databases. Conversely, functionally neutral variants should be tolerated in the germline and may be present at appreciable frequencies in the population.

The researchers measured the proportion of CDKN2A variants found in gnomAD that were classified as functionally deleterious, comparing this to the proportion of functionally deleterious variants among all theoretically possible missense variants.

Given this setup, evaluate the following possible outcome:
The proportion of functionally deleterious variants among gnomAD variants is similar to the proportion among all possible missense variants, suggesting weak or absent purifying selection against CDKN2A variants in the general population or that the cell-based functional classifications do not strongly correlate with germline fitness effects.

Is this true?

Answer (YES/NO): NO